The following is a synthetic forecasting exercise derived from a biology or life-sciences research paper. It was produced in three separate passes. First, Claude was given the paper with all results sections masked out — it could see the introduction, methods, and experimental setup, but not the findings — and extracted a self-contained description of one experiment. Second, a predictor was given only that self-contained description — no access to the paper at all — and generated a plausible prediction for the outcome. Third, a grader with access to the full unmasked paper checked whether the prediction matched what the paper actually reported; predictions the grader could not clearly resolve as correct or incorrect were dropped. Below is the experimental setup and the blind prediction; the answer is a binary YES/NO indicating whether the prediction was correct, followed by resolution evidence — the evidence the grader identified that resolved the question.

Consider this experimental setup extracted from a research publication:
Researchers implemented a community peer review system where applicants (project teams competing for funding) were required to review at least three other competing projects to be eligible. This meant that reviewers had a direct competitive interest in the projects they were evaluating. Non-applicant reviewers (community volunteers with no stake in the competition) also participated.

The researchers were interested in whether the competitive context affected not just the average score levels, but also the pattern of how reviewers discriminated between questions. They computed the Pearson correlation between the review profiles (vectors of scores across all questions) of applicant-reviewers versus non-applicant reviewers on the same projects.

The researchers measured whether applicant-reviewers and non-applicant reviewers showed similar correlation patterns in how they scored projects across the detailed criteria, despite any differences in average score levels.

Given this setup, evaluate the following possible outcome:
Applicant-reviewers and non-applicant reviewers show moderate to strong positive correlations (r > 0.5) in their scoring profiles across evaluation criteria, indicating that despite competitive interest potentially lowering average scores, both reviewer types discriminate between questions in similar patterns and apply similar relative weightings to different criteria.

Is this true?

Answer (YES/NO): NO